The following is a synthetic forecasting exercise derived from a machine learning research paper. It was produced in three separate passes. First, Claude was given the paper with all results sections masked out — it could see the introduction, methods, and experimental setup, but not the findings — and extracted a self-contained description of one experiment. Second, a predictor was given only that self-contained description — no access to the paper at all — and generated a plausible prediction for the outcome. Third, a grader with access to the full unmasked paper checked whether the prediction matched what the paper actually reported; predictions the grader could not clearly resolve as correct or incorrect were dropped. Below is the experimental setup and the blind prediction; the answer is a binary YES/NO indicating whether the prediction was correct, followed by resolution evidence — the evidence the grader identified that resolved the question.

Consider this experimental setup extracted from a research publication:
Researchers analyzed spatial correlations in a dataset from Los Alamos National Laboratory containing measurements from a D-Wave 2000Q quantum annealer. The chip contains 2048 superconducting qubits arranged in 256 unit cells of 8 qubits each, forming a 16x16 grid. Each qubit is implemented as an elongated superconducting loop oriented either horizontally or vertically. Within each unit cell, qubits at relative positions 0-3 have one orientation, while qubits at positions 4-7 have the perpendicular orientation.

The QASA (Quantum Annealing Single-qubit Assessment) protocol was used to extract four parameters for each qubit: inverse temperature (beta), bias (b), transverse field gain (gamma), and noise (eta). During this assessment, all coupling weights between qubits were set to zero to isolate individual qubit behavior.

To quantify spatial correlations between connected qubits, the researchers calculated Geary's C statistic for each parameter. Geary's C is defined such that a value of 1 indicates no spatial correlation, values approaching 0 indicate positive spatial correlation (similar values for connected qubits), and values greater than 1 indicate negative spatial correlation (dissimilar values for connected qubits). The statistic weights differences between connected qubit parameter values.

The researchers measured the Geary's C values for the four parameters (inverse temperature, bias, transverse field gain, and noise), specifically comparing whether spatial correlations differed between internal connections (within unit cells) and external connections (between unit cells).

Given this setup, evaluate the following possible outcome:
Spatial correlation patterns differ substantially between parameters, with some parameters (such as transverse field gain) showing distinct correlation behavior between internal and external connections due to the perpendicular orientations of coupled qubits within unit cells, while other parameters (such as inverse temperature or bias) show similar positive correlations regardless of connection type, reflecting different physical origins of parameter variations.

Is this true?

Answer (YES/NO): NO